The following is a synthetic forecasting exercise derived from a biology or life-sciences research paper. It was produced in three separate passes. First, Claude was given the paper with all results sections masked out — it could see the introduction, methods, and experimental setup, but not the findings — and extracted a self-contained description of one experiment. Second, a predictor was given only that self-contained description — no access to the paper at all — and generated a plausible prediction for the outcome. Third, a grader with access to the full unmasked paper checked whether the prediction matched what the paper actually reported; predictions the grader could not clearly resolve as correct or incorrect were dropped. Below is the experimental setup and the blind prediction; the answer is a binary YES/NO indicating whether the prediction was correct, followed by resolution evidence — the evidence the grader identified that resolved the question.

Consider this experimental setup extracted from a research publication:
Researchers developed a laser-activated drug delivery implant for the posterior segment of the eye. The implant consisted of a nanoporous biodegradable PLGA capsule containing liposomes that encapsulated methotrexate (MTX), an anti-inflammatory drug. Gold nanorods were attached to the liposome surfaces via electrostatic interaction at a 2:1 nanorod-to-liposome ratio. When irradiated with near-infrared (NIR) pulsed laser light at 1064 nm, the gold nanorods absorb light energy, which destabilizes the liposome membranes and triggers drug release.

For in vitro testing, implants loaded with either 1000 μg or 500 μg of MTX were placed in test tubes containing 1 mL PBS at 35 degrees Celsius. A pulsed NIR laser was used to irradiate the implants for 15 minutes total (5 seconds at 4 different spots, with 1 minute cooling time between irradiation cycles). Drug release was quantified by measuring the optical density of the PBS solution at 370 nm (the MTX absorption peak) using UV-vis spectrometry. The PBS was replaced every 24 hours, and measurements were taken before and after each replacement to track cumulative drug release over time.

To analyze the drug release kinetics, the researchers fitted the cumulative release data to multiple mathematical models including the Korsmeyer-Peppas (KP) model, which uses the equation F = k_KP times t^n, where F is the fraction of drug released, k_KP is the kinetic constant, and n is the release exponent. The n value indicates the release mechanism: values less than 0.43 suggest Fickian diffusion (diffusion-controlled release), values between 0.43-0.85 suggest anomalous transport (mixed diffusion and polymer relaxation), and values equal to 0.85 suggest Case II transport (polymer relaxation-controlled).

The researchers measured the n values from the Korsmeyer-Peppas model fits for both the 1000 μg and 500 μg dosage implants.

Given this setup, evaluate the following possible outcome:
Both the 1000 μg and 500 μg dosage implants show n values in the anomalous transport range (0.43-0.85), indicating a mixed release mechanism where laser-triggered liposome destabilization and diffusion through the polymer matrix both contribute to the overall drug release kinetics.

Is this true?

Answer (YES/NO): NO